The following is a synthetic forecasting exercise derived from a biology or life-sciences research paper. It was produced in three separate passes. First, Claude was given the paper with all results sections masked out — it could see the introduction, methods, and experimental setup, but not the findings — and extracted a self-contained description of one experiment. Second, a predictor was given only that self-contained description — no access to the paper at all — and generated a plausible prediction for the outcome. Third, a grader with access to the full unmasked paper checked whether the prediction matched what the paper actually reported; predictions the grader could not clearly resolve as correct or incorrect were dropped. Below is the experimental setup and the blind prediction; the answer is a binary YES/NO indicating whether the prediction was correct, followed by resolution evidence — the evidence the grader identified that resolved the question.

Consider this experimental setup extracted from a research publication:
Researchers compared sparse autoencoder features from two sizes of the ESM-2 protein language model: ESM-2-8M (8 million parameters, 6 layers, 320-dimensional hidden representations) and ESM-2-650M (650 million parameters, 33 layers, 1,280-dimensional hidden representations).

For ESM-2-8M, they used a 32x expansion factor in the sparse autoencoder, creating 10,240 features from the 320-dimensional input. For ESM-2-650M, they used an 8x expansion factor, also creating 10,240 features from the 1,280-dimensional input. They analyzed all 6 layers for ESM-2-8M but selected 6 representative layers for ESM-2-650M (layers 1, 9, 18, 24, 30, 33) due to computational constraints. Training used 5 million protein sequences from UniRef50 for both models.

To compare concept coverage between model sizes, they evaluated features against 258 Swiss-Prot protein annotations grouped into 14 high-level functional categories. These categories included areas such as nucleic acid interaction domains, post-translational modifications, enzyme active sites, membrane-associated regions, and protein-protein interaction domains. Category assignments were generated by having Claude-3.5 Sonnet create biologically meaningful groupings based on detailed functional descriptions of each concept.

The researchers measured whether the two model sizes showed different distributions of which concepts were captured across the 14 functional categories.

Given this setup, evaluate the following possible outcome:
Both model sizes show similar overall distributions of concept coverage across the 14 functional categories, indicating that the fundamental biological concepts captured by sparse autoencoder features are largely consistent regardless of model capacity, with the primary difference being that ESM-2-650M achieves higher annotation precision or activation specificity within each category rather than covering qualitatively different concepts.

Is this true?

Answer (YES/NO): NO